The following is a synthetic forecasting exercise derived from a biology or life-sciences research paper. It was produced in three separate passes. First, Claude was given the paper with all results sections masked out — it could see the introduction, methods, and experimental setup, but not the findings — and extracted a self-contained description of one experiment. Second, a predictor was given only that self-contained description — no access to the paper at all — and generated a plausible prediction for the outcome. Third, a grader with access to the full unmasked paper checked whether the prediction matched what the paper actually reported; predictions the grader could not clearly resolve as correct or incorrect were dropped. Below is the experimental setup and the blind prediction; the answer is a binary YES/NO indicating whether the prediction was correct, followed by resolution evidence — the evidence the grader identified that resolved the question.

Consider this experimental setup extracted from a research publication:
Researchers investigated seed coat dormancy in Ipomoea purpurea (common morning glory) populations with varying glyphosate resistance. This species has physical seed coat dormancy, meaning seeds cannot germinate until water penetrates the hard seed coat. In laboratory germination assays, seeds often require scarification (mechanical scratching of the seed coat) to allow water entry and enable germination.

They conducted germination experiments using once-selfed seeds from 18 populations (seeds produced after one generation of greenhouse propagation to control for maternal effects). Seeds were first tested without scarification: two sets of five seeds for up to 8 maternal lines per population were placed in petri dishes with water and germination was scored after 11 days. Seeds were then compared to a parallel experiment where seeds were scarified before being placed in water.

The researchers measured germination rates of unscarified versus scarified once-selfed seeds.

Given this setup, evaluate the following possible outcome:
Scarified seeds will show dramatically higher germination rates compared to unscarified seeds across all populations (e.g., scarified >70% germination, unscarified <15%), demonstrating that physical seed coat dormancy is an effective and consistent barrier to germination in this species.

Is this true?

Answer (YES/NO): YES